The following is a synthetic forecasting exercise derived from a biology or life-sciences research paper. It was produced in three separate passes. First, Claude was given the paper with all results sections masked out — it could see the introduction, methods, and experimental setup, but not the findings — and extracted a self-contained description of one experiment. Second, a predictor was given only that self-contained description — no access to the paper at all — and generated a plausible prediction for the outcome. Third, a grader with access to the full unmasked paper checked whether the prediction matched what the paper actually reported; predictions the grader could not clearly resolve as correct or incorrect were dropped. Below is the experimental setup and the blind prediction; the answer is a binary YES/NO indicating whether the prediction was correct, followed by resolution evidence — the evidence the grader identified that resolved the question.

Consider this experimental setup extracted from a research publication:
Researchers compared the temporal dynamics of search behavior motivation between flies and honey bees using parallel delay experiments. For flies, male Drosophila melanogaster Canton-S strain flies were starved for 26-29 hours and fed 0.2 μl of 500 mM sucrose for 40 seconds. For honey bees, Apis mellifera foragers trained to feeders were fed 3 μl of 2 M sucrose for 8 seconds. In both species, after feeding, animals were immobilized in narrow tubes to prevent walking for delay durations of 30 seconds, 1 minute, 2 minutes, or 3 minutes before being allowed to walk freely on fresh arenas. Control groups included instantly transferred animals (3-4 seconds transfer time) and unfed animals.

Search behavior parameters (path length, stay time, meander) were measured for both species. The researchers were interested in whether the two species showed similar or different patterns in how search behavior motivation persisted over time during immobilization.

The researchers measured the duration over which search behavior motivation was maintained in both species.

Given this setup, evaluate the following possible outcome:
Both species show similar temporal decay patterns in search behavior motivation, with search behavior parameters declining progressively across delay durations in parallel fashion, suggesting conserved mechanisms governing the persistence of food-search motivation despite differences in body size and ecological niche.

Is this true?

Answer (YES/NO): NO